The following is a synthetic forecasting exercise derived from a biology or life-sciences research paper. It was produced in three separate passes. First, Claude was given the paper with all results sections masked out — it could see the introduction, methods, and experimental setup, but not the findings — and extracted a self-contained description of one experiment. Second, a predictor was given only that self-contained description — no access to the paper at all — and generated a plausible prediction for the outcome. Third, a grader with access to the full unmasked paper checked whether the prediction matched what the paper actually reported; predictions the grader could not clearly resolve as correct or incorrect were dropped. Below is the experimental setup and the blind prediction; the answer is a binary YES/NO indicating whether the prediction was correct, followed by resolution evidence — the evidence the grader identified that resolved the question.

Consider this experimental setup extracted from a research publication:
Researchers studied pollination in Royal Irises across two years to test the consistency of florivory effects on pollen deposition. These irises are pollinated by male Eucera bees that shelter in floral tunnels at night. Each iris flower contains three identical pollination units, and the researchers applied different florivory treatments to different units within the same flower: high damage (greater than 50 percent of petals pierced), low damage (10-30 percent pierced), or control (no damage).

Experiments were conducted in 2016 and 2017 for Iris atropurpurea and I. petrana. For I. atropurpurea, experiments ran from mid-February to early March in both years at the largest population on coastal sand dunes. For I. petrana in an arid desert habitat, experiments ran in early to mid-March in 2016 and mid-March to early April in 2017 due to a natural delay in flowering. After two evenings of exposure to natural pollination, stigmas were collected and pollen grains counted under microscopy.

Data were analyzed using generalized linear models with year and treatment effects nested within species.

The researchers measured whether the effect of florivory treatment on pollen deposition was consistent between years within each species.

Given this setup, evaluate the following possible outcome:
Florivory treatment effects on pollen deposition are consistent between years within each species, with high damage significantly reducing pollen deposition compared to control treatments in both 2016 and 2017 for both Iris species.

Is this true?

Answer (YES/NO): NO